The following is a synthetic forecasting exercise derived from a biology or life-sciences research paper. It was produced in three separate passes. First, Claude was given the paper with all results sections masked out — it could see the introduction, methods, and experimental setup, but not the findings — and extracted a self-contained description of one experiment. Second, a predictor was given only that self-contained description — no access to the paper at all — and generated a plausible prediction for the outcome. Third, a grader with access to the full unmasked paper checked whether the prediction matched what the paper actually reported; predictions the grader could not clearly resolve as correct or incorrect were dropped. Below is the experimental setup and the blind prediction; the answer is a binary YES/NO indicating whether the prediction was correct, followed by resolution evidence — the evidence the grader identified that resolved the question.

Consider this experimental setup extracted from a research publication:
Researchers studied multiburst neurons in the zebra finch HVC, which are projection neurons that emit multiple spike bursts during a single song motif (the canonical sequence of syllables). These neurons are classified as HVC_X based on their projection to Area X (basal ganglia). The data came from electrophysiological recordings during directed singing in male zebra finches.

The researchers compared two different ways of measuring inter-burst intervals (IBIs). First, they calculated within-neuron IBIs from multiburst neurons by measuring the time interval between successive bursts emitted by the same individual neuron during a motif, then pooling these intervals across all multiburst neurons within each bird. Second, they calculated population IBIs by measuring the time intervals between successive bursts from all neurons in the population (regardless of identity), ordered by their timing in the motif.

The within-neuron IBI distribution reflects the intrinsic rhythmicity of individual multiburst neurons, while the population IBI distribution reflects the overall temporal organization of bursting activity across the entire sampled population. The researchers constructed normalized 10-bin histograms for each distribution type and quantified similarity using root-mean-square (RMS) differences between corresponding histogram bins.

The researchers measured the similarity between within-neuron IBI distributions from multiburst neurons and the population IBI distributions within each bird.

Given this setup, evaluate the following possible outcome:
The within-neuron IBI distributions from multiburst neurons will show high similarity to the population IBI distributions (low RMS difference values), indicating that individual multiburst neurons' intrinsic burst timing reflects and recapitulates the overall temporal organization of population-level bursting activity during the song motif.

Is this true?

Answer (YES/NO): NO